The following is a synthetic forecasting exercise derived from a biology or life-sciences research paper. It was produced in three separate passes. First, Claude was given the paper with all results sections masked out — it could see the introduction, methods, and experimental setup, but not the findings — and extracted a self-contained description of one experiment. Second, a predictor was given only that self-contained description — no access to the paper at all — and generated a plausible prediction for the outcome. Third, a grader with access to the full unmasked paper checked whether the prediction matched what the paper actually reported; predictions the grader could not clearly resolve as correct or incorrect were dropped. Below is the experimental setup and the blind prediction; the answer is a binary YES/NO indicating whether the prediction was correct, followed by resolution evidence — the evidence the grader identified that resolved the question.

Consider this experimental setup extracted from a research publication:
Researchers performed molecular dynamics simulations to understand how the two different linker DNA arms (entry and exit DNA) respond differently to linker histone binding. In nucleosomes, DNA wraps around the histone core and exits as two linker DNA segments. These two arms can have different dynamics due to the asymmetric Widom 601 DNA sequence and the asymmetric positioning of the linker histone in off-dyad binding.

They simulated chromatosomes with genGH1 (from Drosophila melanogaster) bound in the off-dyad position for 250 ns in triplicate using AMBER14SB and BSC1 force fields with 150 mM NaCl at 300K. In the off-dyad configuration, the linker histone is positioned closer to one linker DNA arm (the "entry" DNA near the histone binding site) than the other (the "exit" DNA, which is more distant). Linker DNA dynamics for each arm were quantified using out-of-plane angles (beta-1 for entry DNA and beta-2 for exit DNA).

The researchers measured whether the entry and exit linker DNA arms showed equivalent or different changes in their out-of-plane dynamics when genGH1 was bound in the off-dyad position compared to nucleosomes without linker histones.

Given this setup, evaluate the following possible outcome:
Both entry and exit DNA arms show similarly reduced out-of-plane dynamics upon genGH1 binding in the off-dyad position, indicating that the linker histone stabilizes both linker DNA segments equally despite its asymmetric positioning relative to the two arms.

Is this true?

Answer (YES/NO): NO